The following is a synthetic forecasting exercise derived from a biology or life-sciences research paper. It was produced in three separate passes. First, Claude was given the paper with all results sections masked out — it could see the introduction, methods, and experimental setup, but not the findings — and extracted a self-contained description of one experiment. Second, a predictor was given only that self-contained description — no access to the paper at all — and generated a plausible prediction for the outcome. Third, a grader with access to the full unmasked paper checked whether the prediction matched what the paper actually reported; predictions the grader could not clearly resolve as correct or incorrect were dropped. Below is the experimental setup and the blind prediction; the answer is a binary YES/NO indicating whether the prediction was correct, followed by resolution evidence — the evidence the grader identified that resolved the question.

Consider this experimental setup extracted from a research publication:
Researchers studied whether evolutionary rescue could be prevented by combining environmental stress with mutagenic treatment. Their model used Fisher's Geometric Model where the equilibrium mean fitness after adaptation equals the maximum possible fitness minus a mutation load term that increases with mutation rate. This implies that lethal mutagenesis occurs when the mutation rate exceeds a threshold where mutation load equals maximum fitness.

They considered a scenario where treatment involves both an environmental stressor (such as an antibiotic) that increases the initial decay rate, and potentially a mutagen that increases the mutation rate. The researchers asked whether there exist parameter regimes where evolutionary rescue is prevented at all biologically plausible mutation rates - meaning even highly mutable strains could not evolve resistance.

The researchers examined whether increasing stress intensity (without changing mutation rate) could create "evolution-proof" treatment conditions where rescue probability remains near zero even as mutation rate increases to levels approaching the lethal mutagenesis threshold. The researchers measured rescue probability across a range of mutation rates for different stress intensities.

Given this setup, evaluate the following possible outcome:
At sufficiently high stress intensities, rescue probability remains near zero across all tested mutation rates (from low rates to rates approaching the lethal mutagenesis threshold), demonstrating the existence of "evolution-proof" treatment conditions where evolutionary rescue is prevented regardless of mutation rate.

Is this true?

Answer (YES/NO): YES